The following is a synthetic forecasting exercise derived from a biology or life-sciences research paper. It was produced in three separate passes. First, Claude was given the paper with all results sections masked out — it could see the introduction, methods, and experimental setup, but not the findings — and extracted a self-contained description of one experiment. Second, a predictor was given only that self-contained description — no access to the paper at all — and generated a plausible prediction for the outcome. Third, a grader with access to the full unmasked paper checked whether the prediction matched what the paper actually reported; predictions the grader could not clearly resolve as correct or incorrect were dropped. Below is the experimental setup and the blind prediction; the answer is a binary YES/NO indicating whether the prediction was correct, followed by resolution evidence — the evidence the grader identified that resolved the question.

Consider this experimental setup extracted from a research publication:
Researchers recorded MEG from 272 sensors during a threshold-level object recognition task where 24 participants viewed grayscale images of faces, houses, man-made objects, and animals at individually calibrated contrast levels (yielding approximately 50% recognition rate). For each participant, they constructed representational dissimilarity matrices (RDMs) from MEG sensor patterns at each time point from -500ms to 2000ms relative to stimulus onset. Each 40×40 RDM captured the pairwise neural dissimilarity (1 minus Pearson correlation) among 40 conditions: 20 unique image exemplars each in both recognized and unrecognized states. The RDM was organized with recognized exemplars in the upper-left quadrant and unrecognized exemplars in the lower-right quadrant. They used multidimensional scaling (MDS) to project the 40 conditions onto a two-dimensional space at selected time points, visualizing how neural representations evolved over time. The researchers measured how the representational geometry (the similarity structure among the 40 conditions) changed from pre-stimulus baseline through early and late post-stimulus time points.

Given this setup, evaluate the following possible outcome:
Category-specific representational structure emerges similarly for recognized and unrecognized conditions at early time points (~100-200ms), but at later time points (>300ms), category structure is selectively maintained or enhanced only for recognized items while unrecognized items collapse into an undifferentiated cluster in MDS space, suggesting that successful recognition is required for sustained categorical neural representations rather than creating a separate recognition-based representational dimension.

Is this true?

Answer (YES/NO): NO